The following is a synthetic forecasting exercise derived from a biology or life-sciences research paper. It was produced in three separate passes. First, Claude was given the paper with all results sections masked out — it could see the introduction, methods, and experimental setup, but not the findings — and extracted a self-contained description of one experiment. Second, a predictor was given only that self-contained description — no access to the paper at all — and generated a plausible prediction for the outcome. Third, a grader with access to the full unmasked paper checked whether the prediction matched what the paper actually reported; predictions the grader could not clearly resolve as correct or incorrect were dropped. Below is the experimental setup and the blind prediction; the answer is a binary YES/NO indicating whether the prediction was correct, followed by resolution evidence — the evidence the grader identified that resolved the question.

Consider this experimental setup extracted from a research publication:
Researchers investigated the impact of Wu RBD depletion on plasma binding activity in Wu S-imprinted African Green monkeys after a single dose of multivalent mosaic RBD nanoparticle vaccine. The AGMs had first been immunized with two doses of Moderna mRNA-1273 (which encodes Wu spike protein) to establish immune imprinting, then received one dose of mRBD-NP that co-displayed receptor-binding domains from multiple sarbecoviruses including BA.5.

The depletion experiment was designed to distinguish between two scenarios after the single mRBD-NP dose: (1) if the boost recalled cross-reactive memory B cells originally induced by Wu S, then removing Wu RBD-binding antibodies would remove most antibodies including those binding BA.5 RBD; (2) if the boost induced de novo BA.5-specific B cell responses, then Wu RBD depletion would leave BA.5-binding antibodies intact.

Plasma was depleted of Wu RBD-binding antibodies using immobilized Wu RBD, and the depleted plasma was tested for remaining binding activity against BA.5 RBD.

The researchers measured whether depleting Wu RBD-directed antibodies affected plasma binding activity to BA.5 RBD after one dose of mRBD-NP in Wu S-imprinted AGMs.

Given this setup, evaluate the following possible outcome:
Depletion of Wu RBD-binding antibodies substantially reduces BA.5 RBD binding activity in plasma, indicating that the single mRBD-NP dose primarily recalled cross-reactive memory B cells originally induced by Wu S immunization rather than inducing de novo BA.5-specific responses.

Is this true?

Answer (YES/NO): YES